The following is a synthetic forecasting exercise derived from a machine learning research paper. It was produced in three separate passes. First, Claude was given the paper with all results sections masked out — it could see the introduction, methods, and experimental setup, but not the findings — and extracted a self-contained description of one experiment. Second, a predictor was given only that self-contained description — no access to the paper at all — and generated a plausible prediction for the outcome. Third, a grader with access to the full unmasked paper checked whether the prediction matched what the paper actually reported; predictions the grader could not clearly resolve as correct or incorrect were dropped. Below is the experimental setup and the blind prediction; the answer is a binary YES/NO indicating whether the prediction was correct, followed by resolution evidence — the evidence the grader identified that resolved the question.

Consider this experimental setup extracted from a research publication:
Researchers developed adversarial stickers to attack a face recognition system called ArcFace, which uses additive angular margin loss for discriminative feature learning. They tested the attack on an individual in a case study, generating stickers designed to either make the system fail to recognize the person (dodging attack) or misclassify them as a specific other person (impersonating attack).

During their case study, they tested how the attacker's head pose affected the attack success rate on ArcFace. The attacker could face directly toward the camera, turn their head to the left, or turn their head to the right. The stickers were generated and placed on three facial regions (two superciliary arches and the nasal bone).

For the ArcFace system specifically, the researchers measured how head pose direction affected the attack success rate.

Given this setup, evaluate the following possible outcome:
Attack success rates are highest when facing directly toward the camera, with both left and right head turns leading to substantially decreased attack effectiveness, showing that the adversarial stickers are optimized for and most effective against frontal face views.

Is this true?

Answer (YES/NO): NO